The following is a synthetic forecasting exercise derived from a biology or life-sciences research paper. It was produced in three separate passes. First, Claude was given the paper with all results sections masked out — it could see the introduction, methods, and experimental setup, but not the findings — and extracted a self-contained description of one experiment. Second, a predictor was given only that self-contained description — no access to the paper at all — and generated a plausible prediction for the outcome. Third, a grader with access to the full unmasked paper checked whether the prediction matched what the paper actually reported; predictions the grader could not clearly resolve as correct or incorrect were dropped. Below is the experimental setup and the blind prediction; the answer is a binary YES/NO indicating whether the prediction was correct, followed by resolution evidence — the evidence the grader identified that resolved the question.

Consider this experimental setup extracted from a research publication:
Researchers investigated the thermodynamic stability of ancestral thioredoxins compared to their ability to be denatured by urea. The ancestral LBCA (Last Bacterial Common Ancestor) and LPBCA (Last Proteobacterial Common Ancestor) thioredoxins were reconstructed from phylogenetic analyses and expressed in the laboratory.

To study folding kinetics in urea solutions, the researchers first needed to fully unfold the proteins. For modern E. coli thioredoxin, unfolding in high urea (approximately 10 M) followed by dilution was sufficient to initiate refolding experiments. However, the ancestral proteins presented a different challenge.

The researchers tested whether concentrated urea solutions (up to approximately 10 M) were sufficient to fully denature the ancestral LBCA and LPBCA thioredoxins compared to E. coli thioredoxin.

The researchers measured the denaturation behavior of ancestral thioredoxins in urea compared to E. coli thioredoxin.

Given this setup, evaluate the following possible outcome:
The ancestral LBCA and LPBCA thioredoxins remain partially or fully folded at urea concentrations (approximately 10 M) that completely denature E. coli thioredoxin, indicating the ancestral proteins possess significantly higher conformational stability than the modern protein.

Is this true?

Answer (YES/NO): YES